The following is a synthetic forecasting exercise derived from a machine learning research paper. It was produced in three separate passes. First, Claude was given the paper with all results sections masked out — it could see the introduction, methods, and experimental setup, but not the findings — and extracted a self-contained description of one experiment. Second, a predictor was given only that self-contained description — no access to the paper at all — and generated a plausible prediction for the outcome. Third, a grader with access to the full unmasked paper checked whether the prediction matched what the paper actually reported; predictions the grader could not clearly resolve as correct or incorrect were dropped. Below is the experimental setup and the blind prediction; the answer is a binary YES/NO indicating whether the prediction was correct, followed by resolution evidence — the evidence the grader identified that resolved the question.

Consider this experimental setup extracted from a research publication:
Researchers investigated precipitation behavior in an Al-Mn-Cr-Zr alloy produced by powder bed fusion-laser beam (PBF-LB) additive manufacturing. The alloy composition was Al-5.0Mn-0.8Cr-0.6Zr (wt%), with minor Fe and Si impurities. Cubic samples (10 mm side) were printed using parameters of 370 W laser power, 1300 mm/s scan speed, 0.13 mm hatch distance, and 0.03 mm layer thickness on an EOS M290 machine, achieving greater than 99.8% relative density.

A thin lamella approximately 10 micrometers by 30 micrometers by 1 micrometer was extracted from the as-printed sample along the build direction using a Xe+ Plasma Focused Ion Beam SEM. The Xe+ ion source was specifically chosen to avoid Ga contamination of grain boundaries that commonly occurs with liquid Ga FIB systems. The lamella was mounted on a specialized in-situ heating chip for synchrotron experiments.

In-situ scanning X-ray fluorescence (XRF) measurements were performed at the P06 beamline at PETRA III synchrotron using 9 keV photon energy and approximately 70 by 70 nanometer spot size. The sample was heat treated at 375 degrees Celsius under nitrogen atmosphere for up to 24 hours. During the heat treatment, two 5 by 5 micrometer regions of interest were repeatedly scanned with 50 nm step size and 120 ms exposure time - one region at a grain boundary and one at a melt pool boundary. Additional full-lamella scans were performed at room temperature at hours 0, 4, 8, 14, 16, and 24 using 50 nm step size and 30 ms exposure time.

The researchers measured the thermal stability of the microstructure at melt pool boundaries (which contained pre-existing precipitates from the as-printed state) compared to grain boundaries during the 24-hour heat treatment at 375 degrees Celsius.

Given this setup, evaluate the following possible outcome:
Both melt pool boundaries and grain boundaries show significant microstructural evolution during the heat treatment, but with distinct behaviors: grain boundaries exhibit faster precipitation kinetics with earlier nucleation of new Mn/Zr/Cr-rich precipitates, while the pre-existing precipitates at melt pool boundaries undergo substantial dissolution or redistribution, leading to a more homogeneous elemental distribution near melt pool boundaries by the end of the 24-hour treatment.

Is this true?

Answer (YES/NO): NO